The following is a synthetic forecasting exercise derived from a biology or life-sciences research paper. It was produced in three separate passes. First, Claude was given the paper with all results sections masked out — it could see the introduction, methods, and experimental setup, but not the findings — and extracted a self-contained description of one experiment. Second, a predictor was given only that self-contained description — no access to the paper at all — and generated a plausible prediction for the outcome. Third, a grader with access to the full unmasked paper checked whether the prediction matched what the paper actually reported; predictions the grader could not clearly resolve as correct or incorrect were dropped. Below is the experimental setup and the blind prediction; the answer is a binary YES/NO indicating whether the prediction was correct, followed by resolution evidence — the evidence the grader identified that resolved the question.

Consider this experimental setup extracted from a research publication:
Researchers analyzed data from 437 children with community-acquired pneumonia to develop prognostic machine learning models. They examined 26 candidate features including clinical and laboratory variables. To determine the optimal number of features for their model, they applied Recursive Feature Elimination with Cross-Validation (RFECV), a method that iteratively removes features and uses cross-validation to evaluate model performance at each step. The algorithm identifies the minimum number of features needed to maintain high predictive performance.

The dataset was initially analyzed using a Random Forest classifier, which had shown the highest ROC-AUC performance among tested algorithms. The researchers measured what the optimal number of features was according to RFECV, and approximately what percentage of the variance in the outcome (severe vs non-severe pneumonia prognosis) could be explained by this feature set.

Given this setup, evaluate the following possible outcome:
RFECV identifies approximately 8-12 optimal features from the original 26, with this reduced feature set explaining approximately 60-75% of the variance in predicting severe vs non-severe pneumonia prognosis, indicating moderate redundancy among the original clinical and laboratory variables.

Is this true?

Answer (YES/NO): NO